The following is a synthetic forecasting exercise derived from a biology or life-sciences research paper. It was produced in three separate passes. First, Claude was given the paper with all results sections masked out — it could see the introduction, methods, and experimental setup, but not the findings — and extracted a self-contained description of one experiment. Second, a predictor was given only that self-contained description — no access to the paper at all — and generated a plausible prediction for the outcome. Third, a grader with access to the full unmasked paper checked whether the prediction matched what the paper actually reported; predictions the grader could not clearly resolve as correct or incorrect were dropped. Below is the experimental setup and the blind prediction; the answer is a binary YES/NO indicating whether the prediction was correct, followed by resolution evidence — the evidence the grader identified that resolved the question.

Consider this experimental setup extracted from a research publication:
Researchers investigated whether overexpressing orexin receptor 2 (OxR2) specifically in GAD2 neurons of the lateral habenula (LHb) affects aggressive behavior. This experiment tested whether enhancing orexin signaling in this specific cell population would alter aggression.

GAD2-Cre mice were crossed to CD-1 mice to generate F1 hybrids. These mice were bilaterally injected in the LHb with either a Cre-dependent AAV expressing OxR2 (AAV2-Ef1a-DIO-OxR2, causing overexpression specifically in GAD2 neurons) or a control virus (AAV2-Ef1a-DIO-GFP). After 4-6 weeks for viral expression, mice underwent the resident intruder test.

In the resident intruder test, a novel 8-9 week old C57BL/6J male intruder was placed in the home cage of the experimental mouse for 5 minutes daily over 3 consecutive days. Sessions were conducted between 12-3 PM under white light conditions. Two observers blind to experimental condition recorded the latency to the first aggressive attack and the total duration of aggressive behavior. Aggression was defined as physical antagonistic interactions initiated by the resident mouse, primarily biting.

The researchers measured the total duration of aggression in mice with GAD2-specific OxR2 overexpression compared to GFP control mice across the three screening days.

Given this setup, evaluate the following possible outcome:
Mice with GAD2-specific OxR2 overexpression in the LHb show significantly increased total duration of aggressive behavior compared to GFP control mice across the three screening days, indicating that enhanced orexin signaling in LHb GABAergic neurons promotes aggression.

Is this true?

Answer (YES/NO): NO